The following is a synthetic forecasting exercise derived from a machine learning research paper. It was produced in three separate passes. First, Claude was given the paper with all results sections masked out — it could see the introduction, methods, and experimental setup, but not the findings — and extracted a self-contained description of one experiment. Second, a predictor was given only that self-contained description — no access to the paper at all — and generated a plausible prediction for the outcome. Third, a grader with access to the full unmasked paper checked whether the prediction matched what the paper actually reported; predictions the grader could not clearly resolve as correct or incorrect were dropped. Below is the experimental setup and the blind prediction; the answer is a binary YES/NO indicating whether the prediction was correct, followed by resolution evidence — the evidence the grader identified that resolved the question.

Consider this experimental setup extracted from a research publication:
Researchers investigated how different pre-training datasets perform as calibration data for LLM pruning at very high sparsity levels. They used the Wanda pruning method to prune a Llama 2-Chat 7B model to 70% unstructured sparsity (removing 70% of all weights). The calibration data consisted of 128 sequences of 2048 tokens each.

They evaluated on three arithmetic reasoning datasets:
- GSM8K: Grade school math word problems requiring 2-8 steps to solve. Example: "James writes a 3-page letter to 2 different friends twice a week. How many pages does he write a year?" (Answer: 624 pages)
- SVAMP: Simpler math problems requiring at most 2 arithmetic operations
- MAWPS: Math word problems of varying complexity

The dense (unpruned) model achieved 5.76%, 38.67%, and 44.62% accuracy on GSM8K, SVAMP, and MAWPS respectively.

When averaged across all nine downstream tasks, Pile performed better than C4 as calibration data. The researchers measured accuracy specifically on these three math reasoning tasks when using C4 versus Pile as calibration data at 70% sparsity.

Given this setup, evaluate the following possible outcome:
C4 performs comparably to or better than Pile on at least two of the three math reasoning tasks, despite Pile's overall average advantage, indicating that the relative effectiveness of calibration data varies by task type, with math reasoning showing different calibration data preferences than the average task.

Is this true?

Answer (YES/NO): YES